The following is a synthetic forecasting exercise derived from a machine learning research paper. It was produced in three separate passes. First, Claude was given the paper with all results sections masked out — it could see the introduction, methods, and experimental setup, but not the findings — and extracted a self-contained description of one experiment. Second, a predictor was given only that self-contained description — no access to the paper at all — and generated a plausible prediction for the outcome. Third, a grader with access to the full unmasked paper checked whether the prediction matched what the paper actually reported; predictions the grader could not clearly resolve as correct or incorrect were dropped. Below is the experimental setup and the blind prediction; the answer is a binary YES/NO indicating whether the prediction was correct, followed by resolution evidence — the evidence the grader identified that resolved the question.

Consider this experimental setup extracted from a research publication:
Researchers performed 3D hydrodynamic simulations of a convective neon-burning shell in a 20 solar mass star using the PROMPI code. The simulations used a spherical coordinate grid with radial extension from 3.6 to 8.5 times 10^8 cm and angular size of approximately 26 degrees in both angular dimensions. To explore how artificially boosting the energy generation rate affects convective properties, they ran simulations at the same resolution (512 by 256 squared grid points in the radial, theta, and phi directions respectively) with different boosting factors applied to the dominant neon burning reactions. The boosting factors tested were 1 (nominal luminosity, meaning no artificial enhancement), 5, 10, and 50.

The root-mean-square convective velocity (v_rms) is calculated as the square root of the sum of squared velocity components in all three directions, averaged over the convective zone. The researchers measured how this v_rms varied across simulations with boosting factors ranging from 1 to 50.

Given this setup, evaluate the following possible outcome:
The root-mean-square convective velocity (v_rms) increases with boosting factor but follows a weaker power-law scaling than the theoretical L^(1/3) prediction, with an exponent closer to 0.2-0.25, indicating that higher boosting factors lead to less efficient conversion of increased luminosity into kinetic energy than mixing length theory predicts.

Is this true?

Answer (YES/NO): NO